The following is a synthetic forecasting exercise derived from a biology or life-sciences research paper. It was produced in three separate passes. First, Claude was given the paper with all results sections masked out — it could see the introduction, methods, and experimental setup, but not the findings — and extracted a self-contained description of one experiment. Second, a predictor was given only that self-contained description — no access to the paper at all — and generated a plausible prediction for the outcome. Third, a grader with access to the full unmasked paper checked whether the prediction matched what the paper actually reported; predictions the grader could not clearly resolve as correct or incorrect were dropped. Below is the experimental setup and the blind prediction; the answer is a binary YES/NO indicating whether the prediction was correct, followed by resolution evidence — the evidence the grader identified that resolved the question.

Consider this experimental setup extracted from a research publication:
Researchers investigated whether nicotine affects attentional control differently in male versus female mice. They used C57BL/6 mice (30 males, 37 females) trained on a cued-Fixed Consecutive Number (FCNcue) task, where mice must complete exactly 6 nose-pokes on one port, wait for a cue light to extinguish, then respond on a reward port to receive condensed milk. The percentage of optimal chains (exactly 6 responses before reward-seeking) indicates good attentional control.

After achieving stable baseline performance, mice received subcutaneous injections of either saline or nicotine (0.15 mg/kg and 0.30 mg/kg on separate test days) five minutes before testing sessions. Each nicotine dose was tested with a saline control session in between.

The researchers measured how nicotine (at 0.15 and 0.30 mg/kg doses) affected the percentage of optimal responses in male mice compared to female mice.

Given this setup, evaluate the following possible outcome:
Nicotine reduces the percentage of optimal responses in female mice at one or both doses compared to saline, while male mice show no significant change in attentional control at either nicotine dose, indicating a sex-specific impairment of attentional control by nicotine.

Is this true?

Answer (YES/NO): NO